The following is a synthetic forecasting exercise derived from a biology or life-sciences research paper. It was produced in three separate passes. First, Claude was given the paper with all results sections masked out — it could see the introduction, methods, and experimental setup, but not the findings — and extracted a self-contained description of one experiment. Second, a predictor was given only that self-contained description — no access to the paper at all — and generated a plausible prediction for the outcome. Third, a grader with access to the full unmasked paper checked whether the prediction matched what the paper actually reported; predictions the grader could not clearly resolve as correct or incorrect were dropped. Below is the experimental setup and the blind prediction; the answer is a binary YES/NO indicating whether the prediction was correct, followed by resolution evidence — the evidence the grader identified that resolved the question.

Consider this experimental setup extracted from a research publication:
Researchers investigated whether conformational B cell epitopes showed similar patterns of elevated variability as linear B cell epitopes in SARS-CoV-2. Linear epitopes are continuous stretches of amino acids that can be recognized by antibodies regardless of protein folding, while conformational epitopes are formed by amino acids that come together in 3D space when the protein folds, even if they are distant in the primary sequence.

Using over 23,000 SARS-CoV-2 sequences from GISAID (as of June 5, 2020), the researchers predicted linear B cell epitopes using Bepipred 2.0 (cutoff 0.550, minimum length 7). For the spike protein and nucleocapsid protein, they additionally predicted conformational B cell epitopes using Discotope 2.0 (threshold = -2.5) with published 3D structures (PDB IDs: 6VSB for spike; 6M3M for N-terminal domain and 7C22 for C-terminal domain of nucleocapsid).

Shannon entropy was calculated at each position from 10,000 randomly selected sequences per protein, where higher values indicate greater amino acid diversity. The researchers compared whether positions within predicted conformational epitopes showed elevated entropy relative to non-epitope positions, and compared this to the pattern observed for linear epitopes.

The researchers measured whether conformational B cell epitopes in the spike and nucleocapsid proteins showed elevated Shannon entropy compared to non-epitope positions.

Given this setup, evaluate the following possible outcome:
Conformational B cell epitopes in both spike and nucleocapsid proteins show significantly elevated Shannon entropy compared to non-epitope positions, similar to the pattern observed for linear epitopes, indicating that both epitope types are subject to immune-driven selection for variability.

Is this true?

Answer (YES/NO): NO